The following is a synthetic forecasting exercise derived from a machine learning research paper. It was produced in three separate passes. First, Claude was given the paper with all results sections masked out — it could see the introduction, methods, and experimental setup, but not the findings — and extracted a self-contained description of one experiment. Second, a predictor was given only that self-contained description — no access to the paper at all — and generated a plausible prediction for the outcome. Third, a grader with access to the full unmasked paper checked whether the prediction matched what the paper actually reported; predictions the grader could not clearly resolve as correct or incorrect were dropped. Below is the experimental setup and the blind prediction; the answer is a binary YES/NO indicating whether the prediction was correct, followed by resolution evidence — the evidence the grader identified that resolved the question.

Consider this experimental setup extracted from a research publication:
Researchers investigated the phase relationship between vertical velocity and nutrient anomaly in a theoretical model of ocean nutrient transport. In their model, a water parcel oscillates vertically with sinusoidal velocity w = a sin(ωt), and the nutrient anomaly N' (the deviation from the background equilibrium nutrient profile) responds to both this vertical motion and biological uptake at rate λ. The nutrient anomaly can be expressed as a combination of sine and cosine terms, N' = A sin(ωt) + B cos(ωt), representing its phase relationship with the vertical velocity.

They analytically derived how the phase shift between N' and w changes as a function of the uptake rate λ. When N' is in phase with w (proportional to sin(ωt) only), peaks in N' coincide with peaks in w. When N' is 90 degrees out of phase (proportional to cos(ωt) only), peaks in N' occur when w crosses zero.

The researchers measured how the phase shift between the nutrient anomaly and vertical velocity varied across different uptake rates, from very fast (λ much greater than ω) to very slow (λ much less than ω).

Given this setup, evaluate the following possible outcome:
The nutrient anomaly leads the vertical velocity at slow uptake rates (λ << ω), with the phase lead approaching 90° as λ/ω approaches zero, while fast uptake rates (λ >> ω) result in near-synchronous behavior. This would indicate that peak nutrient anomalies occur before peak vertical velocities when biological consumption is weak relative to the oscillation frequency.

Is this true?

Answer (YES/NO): NO